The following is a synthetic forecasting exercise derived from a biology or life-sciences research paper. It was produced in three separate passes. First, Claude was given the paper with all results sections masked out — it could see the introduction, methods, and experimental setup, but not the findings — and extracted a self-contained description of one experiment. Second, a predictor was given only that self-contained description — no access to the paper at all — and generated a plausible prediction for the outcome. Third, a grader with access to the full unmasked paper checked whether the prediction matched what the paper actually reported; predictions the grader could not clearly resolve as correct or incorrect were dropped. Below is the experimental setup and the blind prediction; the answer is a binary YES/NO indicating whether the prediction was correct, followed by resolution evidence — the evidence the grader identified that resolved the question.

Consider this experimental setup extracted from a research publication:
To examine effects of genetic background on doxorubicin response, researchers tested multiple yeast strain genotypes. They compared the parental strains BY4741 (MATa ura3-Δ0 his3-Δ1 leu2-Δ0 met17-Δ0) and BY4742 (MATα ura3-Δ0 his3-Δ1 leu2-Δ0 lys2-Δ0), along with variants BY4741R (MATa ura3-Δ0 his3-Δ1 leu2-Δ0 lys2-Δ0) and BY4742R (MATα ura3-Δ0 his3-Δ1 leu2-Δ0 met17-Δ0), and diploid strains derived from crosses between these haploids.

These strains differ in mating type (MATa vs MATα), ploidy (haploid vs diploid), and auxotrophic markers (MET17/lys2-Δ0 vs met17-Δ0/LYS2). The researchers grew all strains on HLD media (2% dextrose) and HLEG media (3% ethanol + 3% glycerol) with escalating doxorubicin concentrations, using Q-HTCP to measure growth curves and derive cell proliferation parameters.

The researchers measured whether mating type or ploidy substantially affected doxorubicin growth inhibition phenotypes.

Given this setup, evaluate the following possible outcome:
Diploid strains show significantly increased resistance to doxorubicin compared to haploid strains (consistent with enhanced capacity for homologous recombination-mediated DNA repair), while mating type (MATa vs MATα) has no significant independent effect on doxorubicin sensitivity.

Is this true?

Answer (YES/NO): NO